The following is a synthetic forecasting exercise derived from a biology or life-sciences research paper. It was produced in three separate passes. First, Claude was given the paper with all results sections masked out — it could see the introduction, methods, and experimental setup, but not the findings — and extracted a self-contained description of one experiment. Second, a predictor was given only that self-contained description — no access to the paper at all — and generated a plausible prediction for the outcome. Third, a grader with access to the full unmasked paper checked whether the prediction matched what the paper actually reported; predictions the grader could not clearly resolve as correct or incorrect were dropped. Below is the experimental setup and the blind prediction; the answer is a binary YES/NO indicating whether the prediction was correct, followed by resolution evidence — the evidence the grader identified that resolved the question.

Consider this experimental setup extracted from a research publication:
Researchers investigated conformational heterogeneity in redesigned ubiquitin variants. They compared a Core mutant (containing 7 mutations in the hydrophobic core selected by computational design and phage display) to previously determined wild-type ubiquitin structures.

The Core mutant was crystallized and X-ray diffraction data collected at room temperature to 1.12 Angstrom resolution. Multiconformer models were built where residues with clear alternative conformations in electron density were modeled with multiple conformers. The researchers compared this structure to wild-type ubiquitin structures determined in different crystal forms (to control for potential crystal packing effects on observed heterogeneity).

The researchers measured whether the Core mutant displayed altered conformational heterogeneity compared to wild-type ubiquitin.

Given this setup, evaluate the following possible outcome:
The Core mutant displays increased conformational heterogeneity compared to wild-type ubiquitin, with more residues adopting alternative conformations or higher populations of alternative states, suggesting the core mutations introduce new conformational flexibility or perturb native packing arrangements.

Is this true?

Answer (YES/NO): YES